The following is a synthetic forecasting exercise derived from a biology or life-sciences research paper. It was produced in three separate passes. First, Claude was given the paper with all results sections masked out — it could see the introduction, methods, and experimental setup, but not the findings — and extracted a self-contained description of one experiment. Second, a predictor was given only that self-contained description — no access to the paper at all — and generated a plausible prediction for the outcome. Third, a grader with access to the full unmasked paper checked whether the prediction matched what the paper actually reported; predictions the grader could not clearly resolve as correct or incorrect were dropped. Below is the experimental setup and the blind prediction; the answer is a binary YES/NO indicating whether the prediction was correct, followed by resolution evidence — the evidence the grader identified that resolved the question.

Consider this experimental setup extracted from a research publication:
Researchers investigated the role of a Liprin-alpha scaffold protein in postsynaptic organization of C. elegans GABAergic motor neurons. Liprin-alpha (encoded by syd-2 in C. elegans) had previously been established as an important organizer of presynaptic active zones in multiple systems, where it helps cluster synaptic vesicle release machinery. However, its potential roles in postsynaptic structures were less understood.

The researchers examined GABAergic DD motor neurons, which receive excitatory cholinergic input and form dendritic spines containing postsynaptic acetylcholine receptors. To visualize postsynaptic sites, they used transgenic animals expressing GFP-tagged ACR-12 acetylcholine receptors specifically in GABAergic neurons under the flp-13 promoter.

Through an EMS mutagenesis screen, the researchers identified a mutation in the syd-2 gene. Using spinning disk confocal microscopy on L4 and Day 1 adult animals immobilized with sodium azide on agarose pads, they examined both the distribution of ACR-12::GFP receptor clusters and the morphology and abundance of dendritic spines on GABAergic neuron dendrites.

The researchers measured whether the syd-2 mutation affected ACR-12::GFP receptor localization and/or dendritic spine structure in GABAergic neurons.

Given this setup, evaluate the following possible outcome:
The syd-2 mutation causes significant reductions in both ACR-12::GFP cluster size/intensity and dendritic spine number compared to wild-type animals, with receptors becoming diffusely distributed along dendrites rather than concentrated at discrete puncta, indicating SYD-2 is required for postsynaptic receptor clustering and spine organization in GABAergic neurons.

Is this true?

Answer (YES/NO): NO